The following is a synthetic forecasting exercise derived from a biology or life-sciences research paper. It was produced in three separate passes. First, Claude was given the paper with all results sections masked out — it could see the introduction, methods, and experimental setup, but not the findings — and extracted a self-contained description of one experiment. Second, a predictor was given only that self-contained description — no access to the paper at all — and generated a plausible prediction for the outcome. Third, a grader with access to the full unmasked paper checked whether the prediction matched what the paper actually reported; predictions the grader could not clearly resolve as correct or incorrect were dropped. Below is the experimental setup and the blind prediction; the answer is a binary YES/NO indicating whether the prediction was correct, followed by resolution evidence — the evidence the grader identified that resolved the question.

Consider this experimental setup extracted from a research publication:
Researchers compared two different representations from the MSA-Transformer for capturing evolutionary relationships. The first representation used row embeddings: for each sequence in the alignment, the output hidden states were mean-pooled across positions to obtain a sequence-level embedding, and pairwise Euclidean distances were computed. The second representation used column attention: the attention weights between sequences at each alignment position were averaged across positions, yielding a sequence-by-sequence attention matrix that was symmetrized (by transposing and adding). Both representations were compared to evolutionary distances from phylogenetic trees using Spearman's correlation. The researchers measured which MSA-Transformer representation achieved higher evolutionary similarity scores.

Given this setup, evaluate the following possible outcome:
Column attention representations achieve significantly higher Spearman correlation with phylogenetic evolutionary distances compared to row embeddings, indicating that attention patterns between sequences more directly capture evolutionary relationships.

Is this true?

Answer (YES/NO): NO